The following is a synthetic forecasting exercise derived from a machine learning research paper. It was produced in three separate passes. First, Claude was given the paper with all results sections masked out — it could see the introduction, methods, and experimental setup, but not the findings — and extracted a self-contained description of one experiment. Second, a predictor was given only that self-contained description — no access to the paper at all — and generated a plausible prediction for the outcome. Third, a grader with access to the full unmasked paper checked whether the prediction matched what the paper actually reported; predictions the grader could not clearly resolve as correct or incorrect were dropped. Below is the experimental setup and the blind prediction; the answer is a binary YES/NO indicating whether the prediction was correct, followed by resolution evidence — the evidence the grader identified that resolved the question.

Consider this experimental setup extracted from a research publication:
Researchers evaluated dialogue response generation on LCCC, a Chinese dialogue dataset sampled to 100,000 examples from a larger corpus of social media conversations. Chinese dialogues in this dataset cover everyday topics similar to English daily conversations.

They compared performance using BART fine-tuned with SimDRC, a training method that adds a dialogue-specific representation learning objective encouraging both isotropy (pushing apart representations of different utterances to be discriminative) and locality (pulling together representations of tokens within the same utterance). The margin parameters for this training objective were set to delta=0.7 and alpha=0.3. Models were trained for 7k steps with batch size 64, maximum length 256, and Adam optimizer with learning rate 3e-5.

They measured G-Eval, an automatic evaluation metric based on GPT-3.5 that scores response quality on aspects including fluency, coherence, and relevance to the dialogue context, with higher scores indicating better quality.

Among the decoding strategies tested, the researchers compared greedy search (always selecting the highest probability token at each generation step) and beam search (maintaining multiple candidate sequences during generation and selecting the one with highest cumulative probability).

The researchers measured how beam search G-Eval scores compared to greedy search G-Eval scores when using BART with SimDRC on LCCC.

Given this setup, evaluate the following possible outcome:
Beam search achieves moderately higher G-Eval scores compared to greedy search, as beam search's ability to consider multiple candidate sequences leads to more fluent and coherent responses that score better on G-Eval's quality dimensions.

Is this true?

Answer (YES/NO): NO